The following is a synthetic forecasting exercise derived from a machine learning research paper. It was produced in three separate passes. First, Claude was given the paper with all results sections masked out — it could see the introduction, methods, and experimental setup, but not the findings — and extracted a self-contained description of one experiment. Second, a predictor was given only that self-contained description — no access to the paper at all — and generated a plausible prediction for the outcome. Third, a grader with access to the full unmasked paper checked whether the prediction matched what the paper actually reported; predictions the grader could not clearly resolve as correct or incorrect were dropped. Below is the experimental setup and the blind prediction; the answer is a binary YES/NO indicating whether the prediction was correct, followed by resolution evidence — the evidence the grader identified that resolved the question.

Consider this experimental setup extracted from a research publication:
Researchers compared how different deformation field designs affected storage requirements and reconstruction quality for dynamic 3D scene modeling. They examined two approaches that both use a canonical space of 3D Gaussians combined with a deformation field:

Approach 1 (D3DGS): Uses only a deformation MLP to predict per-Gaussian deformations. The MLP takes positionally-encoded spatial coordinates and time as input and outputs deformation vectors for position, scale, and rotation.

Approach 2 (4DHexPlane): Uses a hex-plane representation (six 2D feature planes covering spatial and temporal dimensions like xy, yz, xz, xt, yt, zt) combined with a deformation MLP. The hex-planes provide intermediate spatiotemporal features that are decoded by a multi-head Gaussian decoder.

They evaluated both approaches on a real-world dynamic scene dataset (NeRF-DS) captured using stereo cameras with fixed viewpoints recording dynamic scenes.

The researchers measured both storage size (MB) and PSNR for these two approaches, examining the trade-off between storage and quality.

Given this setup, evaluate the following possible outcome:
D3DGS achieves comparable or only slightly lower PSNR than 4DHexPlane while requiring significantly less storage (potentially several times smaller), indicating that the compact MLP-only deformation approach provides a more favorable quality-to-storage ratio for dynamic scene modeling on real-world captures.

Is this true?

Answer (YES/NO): NO